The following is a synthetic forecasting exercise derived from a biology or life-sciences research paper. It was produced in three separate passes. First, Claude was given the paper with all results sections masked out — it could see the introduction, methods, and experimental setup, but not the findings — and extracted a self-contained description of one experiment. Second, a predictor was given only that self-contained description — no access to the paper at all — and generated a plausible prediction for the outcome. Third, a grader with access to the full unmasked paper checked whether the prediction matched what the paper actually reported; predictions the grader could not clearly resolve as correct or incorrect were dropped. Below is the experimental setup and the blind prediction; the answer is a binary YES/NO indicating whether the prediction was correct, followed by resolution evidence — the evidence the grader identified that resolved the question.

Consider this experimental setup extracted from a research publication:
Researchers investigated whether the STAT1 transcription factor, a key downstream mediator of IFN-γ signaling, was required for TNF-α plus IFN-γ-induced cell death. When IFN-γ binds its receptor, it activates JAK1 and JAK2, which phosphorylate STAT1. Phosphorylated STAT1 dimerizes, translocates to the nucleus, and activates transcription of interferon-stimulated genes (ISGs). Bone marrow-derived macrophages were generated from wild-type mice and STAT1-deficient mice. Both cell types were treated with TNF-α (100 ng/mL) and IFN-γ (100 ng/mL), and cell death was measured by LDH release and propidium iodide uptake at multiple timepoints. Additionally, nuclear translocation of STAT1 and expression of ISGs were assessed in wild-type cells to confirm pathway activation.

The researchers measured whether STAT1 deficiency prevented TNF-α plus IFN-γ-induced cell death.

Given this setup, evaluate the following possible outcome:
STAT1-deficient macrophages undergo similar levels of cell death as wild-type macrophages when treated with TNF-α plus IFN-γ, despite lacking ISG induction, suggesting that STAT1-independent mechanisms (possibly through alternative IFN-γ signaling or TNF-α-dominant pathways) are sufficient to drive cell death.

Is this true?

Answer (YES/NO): NO